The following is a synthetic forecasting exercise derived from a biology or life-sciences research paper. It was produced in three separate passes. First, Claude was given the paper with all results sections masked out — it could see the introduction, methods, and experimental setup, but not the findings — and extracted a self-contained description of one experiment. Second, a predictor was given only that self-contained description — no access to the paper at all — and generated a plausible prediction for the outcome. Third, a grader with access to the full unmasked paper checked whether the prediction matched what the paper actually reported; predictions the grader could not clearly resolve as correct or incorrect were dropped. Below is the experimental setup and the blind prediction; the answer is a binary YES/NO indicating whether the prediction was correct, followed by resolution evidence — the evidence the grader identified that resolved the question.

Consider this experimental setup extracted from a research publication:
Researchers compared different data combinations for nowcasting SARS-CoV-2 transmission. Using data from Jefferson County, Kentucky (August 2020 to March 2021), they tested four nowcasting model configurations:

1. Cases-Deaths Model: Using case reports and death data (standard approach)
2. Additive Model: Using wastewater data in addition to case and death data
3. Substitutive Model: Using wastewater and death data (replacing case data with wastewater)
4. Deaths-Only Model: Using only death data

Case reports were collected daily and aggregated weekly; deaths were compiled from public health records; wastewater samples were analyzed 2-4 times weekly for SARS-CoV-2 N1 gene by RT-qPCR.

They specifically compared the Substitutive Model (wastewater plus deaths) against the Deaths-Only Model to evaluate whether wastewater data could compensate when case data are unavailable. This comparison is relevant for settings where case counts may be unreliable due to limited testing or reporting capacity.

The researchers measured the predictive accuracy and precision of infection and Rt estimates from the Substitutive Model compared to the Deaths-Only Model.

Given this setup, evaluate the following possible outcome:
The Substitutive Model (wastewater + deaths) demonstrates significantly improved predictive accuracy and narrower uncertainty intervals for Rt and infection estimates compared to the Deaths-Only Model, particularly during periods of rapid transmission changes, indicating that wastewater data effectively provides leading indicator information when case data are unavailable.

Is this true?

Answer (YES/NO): NO